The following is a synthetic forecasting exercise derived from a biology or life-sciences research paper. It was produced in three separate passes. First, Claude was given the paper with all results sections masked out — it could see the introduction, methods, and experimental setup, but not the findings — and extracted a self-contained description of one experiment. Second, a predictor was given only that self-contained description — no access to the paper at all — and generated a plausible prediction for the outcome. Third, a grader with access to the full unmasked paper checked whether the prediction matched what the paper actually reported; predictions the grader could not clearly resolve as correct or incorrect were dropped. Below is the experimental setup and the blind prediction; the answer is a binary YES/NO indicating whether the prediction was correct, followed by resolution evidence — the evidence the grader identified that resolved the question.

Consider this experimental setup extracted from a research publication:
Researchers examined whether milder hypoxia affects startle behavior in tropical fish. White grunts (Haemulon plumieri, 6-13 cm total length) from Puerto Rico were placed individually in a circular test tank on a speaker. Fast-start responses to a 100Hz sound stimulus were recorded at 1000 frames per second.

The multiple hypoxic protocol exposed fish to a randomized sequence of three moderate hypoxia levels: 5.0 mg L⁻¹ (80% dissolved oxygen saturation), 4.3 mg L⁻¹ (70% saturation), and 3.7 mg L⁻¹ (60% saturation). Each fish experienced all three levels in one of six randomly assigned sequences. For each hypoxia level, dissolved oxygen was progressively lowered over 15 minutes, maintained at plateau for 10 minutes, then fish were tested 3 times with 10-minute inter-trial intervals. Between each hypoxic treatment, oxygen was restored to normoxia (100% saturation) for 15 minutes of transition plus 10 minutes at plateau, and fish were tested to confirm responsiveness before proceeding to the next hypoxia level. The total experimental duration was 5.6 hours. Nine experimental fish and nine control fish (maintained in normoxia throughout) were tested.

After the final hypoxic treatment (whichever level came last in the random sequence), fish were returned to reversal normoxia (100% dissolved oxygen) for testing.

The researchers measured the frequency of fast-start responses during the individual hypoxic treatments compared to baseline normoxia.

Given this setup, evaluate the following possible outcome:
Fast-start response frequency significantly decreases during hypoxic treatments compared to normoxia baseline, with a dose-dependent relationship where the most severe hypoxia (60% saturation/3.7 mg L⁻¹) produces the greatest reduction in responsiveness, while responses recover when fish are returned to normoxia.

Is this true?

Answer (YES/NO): NO